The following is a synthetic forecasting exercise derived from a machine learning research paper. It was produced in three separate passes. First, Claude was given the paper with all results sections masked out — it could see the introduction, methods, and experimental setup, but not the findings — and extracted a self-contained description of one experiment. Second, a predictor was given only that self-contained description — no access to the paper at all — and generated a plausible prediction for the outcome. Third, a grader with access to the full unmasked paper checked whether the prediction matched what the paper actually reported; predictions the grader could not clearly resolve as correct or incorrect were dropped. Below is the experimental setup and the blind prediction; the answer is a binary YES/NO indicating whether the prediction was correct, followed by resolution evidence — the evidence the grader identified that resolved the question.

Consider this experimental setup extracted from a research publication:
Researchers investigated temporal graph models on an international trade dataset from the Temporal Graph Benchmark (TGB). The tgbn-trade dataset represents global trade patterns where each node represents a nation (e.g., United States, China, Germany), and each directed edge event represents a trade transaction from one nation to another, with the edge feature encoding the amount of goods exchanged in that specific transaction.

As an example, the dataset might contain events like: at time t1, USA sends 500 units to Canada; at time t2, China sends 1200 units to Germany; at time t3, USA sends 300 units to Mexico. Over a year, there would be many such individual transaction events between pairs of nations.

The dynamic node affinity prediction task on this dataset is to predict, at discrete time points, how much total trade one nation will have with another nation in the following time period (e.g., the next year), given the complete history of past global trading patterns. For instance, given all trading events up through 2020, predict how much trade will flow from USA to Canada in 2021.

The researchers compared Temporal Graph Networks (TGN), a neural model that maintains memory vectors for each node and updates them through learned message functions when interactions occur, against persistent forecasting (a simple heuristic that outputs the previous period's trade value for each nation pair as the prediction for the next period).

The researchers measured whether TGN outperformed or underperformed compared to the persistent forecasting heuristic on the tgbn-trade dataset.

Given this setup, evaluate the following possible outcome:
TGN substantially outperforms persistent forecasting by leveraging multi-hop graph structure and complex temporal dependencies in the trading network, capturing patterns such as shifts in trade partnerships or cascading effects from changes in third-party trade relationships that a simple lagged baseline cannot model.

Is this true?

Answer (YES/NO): NO